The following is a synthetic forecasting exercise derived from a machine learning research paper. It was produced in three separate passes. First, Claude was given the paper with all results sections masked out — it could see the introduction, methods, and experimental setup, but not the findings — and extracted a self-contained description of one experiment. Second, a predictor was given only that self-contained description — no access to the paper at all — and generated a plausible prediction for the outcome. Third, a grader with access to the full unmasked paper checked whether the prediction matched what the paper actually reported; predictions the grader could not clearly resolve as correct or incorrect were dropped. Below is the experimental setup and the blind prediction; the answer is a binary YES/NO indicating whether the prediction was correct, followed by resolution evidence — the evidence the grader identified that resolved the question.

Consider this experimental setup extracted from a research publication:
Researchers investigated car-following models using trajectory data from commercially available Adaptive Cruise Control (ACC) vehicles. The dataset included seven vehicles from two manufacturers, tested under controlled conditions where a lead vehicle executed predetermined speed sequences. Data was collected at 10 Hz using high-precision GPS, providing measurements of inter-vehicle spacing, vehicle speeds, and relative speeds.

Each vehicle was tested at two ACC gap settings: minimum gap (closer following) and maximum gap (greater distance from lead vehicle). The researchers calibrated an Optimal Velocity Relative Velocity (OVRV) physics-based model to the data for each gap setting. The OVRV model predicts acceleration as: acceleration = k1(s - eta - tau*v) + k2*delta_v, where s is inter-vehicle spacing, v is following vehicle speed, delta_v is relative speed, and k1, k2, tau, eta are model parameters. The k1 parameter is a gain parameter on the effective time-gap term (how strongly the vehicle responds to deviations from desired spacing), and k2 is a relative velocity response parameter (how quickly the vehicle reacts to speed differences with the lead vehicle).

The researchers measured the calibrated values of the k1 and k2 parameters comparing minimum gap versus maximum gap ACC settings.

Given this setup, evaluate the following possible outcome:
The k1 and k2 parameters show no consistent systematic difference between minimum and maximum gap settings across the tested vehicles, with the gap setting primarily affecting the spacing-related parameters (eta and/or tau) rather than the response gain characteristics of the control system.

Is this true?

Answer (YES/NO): NO